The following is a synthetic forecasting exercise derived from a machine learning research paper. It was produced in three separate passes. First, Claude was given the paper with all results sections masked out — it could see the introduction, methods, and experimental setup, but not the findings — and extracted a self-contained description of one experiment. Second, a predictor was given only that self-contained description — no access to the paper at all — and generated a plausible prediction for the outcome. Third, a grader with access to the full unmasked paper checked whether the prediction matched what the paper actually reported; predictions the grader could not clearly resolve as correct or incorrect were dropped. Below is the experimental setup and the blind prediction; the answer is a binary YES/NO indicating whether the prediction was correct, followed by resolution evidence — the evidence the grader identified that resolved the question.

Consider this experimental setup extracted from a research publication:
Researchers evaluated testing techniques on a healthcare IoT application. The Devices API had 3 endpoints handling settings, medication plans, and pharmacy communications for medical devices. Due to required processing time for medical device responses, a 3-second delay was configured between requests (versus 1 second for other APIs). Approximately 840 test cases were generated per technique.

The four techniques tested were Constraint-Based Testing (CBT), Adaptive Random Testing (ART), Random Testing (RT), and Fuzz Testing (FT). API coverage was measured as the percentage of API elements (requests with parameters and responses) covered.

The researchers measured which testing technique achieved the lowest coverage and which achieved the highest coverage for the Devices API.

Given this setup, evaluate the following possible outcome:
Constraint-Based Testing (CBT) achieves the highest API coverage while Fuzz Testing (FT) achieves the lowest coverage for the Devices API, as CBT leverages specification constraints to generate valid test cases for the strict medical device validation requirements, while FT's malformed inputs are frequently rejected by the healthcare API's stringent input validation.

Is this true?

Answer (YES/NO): NO